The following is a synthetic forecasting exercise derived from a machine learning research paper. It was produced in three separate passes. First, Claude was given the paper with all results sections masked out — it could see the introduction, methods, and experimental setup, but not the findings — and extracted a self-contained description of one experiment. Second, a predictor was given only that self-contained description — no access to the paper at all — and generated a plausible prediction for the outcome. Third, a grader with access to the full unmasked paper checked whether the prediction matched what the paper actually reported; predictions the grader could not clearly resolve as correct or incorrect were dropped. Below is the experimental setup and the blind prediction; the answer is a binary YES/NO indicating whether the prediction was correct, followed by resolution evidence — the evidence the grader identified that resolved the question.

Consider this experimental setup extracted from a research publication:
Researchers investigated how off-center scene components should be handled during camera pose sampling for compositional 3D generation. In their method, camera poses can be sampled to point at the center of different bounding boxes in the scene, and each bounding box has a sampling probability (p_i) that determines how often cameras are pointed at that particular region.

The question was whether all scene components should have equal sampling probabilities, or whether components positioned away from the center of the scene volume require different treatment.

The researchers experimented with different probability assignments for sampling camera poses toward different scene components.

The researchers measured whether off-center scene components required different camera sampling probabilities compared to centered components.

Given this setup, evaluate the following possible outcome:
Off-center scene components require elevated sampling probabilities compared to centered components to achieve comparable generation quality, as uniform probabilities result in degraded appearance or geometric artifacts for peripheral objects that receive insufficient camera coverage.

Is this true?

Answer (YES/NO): YES